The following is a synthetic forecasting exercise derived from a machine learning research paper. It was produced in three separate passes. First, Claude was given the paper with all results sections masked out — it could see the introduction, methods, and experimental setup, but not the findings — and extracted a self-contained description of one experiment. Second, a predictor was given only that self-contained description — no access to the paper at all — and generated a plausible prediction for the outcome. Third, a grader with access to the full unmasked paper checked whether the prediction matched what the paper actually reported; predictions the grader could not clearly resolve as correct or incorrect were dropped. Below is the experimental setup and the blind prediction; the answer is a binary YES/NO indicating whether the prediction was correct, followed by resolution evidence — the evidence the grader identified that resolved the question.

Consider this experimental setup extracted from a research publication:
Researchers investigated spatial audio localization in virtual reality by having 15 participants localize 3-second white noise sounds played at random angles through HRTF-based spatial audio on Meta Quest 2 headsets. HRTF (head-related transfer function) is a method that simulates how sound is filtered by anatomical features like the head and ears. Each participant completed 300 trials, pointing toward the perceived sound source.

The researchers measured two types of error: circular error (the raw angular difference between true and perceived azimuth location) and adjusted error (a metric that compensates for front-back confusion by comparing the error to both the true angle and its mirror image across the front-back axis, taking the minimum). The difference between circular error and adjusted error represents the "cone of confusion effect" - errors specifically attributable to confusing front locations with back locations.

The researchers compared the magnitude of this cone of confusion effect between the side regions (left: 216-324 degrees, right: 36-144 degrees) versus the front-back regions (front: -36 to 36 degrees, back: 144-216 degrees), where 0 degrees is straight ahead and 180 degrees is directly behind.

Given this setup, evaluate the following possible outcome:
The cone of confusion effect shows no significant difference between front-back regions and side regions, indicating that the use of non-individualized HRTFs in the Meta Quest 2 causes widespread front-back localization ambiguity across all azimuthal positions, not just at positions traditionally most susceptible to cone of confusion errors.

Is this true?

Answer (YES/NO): NO